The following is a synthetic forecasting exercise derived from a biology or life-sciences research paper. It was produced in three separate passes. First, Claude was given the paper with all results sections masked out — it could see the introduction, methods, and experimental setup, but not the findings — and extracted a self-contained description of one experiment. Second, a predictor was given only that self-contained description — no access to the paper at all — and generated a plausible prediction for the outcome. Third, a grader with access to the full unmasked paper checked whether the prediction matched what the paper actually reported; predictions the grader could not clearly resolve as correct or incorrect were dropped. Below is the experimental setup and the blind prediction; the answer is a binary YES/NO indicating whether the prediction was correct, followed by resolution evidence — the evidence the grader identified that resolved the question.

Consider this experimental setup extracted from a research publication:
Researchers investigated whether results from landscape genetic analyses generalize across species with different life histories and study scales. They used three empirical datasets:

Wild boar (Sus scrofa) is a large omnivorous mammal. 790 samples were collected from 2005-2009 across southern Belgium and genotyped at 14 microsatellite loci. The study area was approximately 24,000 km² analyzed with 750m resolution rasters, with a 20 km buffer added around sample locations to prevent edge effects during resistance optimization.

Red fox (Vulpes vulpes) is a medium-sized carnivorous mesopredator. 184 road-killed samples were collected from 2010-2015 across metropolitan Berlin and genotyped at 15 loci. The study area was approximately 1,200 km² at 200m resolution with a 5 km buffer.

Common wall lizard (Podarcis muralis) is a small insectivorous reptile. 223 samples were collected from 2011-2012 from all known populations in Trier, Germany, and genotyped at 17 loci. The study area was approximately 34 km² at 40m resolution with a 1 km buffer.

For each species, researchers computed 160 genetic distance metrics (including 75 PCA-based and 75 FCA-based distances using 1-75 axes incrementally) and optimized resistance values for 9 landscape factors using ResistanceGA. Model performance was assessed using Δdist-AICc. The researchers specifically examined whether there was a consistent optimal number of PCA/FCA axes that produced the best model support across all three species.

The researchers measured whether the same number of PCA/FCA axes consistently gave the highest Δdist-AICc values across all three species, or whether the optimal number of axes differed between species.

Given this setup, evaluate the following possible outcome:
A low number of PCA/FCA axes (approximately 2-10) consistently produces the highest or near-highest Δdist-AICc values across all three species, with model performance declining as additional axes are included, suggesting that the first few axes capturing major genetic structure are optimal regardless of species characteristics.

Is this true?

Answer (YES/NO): YES